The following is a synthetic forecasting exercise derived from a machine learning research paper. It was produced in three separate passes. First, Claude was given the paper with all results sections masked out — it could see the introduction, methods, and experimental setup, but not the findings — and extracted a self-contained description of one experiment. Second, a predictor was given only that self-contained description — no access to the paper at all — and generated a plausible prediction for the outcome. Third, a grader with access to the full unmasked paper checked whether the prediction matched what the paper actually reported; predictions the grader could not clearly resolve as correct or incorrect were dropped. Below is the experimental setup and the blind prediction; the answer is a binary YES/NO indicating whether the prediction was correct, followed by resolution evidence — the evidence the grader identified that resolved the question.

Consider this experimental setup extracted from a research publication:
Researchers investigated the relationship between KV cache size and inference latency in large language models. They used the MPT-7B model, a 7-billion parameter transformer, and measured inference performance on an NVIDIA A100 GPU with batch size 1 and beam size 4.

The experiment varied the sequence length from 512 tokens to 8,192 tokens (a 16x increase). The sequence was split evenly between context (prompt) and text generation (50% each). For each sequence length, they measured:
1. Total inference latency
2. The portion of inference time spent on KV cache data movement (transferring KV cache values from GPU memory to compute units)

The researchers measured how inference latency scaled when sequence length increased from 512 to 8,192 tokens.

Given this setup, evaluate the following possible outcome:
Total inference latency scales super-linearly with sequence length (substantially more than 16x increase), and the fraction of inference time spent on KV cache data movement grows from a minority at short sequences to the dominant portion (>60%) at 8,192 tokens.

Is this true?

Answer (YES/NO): NO